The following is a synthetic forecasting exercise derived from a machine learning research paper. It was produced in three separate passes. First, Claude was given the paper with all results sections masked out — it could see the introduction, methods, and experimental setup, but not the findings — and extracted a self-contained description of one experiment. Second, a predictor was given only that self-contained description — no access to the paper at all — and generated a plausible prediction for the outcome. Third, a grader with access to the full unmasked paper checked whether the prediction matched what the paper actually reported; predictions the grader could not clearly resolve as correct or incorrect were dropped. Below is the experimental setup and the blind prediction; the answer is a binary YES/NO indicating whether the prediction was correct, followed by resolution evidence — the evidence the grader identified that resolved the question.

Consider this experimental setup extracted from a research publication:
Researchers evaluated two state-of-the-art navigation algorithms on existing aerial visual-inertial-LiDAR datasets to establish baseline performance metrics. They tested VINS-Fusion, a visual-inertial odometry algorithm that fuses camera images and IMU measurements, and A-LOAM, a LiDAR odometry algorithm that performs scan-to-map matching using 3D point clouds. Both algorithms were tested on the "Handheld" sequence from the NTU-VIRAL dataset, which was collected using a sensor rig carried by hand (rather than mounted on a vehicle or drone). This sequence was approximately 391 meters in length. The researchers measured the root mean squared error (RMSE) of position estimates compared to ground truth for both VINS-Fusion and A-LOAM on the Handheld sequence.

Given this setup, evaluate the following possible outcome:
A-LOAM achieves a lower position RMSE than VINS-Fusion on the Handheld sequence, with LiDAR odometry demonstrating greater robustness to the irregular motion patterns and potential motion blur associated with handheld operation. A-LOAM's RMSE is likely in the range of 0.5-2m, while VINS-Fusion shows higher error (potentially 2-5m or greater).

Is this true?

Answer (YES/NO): NO